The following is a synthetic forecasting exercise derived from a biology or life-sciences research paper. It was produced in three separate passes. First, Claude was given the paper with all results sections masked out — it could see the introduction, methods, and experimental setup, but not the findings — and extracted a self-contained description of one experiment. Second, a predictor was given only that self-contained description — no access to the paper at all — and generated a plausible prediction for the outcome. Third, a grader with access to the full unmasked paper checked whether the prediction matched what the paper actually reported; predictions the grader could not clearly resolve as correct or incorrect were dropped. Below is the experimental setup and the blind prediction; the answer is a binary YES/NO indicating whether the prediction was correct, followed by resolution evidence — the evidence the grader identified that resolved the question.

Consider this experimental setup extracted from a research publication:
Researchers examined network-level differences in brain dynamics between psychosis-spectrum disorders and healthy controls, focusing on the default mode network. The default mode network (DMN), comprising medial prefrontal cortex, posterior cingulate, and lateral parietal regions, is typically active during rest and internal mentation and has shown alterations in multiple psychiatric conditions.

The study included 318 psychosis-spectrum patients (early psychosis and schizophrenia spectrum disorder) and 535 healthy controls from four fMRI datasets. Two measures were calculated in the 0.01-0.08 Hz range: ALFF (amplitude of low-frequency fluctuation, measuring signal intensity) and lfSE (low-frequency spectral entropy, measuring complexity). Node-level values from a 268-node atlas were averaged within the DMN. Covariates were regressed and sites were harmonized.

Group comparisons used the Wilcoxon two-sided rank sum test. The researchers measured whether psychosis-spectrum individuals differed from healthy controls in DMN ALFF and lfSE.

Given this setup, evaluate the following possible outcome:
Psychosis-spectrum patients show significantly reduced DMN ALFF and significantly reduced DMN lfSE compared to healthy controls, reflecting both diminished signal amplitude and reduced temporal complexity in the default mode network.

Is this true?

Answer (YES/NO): NO